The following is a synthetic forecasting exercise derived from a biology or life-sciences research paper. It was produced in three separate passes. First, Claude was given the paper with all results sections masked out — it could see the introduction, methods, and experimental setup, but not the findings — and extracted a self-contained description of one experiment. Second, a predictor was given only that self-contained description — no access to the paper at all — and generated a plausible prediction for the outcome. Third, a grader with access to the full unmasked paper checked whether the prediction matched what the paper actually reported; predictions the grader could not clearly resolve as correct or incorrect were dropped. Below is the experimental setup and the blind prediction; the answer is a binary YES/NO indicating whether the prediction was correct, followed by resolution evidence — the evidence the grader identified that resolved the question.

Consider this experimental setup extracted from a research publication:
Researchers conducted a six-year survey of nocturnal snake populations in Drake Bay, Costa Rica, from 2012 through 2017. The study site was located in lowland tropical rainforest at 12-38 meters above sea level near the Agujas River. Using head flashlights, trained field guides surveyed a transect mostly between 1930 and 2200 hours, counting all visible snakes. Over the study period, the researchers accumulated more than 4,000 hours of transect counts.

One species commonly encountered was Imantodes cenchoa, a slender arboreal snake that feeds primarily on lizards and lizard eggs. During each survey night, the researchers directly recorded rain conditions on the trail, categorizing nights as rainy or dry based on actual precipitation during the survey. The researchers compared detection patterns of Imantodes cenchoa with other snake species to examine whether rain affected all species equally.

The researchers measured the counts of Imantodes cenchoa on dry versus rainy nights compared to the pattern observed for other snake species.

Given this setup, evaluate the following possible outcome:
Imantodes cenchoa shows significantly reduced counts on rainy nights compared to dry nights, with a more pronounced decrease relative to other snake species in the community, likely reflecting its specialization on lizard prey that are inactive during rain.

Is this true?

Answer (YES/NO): NO